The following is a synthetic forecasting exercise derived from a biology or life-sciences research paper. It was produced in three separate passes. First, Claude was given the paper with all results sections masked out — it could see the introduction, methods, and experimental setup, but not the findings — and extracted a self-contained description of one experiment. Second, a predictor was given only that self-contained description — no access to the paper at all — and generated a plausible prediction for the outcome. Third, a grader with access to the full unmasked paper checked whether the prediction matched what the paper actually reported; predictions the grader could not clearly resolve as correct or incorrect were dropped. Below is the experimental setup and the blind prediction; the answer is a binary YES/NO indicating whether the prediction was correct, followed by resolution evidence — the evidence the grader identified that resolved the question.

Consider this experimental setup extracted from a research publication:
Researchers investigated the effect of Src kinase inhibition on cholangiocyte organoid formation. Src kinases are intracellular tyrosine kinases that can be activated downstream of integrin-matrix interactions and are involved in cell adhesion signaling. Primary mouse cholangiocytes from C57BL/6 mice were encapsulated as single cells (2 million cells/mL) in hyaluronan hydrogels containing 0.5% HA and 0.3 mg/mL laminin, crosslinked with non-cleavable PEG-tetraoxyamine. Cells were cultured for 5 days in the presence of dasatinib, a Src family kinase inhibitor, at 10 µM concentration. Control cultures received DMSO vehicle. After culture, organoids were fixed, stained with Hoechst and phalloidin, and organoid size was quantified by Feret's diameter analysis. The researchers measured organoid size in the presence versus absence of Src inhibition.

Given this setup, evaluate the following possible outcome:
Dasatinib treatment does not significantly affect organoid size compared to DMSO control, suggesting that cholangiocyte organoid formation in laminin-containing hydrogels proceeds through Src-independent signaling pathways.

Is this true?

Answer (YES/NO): NO